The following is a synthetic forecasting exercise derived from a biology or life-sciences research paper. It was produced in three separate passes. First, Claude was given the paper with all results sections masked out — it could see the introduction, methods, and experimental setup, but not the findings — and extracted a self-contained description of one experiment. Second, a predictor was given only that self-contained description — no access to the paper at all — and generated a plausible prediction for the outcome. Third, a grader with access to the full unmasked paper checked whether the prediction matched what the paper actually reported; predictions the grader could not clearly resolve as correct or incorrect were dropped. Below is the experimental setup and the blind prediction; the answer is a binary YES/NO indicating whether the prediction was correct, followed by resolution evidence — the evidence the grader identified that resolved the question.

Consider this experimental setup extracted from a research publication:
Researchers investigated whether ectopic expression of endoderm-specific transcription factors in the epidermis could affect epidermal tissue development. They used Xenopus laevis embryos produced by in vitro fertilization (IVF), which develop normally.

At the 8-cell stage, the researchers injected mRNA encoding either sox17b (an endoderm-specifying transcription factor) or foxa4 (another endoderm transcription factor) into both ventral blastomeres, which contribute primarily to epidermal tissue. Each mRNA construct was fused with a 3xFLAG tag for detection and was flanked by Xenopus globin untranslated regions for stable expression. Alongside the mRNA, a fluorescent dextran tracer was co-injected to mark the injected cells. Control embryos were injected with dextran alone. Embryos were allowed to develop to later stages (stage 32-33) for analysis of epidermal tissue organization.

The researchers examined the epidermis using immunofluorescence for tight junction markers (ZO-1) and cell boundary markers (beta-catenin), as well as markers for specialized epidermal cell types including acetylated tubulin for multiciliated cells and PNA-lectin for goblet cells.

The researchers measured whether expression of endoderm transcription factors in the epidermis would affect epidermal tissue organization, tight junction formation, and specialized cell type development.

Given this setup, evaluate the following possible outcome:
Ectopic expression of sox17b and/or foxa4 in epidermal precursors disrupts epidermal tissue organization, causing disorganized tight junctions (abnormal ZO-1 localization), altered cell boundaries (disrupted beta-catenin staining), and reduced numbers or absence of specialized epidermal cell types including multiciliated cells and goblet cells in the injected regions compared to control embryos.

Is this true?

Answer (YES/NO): NO